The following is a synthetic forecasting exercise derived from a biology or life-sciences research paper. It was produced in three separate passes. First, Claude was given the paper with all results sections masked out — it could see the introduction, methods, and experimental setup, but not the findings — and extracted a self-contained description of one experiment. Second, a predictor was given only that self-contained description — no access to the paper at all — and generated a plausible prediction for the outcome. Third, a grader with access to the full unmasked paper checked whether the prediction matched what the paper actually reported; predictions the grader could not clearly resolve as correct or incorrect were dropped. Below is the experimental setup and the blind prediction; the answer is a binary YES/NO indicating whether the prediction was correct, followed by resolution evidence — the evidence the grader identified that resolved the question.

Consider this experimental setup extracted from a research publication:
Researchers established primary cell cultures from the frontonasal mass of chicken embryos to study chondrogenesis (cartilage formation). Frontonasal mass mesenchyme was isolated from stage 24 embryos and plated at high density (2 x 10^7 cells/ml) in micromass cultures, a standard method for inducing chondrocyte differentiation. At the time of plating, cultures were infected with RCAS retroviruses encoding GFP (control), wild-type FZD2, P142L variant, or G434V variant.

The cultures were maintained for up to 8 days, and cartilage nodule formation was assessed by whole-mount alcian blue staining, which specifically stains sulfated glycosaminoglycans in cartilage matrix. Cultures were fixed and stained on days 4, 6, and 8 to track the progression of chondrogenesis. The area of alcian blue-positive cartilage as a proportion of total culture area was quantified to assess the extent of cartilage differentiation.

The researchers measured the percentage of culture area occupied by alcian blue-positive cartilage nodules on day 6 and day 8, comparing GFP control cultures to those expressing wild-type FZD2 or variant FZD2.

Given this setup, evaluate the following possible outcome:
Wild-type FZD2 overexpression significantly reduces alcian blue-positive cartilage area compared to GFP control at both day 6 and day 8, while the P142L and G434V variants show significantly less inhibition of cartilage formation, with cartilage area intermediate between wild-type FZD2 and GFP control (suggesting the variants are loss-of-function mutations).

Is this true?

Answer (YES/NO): NO